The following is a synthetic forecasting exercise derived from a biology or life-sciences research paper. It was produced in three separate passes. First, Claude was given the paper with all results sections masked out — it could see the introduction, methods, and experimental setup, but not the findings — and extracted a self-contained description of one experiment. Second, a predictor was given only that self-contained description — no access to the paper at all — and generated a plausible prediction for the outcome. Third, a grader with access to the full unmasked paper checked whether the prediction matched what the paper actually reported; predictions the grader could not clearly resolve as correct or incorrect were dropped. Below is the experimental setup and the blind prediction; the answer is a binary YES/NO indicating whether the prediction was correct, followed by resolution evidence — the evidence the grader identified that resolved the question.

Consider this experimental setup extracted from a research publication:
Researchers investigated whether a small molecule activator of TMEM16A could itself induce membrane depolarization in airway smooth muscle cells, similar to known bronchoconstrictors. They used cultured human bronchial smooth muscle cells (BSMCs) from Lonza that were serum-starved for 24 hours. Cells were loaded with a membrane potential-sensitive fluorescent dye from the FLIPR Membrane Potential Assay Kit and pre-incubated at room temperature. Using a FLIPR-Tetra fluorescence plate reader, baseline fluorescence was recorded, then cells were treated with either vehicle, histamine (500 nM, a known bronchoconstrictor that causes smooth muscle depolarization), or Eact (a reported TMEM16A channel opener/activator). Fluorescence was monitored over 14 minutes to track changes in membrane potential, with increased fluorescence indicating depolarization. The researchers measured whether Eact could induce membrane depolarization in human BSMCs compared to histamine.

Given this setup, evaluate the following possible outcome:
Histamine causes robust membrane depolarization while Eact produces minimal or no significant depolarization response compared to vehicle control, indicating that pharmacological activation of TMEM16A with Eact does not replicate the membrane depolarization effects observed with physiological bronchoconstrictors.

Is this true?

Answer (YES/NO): NO